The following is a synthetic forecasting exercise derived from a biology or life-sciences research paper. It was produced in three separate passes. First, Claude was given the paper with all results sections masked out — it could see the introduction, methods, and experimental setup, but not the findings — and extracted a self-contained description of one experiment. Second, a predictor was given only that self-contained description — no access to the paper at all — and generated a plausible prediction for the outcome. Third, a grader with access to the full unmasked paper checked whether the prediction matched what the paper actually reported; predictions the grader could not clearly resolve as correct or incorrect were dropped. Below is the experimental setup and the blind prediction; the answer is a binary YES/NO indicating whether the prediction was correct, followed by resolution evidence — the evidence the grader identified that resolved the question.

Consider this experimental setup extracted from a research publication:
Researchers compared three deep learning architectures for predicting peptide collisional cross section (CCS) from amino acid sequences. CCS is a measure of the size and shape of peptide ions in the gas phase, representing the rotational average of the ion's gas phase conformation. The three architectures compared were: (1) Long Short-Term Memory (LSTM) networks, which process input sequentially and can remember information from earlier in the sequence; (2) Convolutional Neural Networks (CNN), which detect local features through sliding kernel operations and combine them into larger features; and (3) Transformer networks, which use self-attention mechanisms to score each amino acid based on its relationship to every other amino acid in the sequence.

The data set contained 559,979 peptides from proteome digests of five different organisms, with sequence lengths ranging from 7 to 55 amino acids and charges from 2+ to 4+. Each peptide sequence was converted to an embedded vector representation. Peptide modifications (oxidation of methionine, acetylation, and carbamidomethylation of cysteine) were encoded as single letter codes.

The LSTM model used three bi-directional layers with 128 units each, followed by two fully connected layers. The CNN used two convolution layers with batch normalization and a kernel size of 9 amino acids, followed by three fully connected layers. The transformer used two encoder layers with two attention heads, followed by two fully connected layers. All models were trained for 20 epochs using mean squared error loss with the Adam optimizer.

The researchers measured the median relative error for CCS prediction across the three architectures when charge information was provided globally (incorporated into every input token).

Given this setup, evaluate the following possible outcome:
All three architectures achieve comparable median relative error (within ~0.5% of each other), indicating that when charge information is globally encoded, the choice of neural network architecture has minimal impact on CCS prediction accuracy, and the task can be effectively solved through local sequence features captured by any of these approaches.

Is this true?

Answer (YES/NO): NO